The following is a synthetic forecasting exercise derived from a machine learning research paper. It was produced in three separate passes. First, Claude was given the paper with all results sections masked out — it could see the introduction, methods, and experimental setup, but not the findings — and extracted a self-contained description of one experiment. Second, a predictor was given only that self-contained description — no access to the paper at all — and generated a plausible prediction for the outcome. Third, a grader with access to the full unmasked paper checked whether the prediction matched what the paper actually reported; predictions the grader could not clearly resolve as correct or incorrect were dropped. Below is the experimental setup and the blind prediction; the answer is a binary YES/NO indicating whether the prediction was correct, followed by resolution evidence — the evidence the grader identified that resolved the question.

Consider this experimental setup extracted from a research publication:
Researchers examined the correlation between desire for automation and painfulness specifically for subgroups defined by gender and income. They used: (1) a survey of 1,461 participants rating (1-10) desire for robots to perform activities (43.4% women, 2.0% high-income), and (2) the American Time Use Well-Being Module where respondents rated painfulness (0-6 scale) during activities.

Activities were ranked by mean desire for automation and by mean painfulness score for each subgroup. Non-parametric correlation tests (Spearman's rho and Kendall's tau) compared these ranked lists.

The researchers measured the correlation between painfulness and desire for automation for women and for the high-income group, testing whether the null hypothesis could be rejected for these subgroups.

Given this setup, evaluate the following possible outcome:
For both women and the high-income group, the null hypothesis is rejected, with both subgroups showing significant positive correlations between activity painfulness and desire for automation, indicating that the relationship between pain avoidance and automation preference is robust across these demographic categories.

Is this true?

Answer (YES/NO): NO